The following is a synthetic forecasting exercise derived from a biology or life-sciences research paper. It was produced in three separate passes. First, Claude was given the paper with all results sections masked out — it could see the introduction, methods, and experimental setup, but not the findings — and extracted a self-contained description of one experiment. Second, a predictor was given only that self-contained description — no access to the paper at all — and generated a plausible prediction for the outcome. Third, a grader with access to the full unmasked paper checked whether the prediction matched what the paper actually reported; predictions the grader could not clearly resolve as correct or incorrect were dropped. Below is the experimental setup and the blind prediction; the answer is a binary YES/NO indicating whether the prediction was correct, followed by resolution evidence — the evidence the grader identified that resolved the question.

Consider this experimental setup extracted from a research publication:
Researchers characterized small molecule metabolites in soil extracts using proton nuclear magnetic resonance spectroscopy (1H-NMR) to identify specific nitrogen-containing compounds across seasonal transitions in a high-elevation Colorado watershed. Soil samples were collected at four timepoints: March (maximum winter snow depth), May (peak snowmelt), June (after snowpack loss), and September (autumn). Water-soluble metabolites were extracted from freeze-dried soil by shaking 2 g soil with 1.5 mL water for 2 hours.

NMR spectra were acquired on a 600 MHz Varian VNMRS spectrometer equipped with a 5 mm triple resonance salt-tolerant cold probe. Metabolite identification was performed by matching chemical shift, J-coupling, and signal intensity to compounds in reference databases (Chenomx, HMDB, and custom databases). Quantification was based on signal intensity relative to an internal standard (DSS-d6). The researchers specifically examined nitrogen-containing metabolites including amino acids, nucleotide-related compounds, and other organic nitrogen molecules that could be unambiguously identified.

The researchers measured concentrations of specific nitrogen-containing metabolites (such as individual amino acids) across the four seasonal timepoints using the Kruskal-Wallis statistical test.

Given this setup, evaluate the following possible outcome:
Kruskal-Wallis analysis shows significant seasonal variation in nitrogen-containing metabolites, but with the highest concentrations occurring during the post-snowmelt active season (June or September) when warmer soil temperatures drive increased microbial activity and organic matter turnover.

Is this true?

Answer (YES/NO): NO